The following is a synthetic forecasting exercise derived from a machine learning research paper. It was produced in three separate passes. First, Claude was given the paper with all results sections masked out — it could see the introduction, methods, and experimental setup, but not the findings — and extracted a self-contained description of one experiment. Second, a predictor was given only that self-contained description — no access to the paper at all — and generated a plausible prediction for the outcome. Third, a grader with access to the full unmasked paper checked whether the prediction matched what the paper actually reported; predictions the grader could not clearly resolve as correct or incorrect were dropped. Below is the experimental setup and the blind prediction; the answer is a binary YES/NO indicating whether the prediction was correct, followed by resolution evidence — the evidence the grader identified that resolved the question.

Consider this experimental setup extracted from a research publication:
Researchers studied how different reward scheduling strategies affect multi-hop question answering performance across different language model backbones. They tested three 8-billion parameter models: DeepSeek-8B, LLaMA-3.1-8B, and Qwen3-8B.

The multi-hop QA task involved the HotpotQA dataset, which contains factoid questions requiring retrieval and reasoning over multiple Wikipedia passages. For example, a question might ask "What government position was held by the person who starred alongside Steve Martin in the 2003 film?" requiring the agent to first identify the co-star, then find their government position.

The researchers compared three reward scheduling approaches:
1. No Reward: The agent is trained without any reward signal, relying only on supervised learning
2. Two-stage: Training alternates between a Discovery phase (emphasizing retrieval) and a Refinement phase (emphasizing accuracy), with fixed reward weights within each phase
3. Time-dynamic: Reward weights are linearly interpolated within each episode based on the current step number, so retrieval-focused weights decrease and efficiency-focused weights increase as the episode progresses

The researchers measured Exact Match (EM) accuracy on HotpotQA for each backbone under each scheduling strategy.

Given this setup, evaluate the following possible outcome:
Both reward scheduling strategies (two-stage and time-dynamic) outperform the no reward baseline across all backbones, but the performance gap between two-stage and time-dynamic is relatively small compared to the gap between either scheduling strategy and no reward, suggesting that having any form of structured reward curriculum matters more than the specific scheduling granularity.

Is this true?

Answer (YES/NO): YES